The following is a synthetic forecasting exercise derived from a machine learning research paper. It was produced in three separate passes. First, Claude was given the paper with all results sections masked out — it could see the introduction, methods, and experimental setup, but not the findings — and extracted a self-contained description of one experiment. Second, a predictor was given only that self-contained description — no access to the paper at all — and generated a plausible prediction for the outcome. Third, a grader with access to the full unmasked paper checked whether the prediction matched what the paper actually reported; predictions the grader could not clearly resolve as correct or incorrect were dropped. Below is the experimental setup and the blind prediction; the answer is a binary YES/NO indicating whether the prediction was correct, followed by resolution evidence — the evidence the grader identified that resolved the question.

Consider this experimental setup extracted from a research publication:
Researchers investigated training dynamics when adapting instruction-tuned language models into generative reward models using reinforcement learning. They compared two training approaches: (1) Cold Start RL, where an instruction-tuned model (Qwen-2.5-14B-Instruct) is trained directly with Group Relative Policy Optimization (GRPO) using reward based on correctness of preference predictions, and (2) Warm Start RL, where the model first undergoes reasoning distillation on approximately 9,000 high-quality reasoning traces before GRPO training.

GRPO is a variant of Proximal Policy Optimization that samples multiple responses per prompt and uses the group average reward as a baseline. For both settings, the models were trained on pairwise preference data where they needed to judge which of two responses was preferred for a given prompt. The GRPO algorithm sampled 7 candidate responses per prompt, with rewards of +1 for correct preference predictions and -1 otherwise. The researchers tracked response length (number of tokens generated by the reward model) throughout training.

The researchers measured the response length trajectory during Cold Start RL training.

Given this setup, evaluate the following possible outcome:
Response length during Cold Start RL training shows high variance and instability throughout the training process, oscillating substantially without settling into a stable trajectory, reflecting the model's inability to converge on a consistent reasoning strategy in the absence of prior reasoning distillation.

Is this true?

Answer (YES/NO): NO